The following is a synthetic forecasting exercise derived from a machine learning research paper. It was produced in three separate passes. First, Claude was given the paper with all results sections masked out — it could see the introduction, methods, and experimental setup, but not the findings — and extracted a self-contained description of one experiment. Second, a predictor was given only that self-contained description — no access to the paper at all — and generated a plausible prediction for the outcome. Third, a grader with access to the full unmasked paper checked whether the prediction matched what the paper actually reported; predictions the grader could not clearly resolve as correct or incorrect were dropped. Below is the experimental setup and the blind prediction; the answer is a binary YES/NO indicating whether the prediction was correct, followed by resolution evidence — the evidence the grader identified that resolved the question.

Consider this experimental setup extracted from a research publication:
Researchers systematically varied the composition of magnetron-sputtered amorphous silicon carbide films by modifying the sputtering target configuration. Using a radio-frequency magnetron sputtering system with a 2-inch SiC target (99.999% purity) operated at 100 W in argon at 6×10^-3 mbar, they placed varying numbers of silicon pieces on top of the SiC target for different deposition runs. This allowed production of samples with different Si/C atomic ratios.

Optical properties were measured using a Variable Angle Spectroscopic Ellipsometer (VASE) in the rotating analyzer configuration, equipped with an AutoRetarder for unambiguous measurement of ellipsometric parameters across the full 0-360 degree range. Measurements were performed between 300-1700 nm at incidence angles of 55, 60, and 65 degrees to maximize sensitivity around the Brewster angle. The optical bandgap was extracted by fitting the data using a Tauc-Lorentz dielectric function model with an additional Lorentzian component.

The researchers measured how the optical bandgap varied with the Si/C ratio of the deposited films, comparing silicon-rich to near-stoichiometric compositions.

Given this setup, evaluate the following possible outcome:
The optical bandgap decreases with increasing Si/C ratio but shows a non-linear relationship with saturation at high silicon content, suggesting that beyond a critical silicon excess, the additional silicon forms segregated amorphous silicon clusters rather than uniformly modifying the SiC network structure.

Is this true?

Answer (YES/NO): NO